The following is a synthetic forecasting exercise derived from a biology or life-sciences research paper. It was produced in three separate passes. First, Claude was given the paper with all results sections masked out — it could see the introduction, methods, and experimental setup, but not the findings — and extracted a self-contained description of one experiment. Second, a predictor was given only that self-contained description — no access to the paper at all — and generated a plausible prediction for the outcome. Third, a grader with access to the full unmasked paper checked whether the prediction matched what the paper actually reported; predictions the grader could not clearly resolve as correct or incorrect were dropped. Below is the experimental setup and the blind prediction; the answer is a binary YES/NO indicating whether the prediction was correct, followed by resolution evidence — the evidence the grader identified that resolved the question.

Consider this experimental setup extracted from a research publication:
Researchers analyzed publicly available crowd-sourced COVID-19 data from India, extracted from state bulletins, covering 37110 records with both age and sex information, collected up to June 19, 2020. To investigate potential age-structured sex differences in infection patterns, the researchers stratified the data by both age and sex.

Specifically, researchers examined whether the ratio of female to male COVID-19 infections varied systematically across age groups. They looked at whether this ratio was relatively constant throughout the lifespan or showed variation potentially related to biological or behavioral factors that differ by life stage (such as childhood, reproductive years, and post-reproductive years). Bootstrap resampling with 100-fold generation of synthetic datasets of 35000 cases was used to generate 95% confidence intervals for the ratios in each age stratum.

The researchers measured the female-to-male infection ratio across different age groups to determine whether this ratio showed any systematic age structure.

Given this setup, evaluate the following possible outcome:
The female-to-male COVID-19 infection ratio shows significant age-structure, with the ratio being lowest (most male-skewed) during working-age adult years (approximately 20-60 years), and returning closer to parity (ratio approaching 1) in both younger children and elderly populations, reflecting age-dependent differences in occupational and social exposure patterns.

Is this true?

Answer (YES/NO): NO